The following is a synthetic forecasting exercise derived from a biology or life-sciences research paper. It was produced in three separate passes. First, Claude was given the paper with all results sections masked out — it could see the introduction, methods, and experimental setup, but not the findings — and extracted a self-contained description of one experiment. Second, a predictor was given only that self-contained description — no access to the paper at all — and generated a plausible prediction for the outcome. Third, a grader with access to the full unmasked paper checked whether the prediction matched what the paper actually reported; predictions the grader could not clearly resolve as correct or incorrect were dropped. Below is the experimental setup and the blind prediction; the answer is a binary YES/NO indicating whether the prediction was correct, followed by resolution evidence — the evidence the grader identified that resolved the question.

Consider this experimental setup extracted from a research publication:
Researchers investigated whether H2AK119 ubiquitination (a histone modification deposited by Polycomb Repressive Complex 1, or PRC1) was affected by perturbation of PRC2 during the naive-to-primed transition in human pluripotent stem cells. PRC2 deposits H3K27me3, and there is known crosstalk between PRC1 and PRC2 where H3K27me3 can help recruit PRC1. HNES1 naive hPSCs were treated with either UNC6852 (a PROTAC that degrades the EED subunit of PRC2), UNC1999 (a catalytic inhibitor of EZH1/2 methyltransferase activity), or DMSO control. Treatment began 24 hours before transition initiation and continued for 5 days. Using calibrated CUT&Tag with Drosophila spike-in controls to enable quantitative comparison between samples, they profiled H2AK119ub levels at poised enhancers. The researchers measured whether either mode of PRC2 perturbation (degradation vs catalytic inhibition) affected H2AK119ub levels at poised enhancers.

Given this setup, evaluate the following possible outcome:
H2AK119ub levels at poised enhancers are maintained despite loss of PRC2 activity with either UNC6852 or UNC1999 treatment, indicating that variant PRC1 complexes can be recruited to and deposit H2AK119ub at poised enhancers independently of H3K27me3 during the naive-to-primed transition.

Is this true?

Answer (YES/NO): YES